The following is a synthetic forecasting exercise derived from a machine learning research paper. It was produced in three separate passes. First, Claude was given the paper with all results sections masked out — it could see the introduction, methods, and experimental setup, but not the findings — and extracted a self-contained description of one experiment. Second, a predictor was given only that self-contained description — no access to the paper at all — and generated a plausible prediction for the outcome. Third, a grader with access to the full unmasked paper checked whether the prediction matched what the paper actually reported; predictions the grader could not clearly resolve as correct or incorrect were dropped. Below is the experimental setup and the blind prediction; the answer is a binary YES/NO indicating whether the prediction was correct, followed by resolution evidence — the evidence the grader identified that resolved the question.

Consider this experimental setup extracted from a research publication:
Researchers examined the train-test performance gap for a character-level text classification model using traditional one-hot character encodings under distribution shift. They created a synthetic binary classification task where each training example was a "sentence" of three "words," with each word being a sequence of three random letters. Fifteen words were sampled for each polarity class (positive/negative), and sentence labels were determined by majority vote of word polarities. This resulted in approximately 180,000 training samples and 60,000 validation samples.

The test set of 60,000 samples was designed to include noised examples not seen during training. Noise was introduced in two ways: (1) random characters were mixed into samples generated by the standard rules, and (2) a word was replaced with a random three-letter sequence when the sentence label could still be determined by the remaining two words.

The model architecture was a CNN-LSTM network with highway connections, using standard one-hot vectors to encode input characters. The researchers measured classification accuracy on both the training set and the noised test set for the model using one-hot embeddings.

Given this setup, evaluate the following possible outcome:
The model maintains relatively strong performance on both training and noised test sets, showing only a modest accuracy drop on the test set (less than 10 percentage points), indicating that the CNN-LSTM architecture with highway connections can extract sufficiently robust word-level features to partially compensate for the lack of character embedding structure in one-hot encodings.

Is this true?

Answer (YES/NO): NO